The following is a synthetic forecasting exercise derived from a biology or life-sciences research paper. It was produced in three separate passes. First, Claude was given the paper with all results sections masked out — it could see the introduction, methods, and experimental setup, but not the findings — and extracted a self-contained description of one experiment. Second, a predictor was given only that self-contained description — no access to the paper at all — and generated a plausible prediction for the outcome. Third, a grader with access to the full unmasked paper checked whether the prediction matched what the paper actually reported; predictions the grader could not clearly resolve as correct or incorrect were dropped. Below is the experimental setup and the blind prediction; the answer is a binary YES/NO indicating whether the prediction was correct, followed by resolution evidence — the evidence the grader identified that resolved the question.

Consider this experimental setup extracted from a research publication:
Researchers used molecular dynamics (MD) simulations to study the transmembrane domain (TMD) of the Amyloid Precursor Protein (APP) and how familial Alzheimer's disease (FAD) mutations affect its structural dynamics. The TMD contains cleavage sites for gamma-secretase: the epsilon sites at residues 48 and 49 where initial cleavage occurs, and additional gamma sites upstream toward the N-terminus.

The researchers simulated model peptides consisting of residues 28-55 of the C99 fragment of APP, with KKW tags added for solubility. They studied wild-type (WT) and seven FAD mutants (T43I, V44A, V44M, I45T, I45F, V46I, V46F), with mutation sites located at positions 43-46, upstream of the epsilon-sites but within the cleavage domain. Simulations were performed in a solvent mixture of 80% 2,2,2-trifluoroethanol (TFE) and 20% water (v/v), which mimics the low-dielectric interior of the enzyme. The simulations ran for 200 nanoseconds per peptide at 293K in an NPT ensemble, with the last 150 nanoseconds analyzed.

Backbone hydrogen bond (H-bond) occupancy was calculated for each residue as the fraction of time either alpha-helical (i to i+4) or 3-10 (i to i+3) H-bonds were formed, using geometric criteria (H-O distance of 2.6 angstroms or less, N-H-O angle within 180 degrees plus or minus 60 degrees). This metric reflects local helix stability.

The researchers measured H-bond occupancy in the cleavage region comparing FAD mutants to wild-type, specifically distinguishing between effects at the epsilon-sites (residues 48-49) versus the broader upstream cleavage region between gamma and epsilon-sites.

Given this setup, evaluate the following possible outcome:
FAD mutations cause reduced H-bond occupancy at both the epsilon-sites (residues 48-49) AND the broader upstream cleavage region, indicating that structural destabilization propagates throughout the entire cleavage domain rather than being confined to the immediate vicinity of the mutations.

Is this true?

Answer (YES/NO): NO